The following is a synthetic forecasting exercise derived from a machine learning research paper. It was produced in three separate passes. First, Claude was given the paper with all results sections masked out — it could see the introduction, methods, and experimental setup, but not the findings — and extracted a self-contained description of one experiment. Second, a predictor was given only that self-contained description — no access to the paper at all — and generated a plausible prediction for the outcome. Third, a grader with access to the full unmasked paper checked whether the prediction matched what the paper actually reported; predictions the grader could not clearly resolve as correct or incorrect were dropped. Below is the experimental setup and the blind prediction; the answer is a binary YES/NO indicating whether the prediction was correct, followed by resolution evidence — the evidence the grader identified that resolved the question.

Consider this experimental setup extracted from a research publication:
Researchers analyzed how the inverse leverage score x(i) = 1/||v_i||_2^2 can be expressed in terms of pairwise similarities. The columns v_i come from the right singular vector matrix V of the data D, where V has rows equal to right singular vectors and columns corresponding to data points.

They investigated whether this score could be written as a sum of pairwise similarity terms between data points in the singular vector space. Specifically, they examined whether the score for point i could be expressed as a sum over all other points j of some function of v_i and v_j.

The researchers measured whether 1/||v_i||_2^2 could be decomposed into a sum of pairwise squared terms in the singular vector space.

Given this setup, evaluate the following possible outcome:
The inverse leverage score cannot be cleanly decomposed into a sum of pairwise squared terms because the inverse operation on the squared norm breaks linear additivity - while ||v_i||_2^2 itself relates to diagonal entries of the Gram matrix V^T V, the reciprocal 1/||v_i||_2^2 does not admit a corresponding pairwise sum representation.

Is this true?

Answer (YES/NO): NO